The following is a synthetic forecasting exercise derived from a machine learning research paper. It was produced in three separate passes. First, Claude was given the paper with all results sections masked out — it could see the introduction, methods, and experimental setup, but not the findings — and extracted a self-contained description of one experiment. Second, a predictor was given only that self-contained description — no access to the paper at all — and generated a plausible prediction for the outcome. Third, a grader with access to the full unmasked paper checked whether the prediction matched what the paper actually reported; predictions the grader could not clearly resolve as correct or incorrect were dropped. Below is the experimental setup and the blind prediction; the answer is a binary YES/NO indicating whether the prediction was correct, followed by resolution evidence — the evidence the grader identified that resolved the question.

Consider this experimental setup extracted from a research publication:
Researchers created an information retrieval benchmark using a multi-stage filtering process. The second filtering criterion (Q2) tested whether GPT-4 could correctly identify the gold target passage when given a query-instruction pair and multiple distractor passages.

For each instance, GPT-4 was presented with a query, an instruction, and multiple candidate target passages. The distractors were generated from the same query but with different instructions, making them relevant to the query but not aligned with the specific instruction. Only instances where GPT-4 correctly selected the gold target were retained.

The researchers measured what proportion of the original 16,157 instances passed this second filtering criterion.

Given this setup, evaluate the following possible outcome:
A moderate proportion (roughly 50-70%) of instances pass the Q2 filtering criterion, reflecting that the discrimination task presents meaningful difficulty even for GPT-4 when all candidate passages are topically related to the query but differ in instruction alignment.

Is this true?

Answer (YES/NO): NO